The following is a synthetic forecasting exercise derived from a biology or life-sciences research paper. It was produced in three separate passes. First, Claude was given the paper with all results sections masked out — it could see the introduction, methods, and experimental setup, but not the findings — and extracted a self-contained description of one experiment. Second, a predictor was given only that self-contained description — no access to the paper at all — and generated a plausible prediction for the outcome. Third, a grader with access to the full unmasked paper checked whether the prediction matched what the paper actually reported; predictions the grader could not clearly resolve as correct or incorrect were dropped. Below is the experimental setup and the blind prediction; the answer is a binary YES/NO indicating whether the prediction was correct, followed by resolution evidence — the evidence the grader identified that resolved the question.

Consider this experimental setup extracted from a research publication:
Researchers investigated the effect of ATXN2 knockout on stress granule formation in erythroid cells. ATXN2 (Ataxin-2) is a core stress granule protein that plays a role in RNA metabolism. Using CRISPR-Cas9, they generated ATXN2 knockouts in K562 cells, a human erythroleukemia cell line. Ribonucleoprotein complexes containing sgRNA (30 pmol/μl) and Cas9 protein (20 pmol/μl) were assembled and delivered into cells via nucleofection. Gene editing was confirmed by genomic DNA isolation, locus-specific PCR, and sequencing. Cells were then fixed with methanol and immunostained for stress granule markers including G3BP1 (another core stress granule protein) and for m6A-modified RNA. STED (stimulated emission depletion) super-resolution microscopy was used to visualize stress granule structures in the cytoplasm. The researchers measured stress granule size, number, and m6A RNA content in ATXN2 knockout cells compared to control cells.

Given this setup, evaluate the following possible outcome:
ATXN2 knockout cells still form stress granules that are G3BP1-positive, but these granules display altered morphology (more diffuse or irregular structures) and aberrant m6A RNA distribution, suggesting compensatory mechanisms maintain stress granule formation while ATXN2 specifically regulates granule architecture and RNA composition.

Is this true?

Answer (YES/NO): NO